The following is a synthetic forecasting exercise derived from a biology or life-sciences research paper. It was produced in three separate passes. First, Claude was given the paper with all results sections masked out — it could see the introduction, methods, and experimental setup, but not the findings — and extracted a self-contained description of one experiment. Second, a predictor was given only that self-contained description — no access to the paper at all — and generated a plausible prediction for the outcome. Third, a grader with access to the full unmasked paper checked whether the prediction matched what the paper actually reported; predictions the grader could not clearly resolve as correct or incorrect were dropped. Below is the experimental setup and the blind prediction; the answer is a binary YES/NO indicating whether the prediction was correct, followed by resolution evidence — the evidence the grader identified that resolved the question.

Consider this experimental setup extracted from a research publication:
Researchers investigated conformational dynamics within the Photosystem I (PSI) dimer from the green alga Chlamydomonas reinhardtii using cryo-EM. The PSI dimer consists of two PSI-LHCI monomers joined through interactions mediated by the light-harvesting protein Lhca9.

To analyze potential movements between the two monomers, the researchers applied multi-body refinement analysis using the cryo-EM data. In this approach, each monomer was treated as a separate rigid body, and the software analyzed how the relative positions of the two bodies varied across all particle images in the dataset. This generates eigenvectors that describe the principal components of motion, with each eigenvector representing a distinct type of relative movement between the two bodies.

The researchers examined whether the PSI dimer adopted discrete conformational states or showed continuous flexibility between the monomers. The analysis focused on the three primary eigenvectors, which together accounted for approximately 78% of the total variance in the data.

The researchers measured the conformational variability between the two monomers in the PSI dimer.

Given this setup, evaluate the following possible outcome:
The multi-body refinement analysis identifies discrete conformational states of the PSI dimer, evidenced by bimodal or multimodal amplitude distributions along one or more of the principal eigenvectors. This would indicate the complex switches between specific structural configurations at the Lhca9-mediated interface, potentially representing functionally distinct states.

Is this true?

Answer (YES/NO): NO